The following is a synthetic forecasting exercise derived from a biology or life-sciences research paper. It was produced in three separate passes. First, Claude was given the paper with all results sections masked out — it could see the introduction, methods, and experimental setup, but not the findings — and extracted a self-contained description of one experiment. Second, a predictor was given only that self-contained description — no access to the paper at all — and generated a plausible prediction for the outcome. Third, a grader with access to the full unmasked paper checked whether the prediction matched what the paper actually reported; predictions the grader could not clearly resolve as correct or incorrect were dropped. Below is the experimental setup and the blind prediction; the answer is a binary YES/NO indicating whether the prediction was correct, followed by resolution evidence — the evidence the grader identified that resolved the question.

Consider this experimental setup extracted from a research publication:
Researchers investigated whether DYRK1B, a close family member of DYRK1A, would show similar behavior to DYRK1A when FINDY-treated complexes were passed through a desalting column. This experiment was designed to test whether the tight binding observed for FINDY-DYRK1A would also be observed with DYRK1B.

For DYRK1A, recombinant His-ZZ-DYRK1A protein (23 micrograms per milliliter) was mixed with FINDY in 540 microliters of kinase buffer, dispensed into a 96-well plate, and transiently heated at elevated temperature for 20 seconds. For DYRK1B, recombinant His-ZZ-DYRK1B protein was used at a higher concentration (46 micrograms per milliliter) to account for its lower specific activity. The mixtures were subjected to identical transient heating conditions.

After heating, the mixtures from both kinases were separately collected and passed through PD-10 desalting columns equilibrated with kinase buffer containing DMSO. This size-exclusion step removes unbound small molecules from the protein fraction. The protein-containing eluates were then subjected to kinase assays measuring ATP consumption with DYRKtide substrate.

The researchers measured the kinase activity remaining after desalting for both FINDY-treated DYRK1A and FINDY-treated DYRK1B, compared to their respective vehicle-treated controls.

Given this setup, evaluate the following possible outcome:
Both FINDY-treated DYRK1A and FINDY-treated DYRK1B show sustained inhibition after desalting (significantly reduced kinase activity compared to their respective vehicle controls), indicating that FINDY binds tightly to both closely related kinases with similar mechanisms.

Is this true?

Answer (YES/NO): YES